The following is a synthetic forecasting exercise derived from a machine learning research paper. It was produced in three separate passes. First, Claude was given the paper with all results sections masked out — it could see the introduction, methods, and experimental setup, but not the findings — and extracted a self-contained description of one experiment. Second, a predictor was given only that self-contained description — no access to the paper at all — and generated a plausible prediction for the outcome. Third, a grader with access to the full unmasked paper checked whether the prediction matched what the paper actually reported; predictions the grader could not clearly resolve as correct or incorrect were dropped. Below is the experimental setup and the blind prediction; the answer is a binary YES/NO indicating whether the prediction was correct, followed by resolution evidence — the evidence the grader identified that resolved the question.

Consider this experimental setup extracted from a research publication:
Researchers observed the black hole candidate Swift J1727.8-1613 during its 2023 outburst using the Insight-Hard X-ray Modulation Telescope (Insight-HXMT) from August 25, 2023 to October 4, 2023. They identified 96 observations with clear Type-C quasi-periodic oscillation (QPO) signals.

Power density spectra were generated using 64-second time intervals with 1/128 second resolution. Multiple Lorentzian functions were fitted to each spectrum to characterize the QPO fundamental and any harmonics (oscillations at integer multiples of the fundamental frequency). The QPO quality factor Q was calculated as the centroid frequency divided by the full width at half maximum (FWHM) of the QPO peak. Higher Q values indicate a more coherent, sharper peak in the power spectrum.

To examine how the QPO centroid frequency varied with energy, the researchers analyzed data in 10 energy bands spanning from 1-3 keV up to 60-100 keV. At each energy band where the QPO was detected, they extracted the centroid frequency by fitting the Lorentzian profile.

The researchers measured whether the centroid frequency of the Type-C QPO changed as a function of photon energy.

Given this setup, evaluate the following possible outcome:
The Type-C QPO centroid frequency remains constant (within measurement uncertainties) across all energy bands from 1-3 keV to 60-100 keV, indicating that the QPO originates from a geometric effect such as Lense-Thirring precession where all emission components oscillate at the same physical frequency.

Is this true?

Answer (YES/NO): NO